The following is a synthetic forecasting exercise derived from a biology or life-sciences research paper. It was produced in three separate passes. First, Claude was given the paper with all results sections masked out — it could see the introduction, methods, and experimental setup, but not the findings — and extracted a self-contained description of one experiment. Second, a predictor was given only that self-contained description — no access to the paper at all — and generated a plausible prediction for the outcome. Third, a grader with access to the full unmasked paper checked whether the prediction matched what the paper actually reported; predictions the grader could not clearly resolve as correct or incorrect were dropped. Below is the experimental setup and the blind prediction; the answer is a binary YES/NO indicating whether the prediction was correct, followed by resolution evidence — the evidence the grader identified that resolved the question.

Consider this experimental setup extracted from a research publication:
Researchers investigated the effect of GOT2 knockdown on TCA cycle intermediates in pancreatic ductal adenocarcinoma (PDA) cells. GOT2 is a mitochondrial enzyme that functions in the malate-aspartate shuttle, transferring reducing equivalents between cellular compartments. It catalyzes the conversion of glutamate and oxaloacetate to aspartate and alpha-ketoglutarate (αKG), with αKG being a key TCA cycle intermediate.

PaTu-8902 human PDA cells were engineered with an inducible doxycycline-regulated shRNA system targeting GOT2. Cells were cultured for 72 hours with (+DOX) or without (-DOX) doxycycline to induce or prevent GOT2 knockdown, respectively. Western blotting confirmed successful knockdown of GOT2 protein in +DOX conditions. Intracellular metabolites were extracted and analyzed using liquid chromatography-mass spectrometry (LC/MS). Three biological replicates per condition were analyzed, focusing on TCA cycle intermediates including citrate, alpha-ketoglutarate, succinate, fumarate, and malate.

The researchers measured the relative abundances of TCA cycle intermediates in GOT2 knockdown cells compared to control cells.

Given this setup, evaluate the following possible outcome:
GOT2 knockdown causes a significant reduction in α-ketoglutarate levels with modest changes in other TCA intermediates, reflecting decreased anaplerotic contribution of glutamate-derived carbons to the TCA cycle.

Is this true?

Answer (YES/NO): NO